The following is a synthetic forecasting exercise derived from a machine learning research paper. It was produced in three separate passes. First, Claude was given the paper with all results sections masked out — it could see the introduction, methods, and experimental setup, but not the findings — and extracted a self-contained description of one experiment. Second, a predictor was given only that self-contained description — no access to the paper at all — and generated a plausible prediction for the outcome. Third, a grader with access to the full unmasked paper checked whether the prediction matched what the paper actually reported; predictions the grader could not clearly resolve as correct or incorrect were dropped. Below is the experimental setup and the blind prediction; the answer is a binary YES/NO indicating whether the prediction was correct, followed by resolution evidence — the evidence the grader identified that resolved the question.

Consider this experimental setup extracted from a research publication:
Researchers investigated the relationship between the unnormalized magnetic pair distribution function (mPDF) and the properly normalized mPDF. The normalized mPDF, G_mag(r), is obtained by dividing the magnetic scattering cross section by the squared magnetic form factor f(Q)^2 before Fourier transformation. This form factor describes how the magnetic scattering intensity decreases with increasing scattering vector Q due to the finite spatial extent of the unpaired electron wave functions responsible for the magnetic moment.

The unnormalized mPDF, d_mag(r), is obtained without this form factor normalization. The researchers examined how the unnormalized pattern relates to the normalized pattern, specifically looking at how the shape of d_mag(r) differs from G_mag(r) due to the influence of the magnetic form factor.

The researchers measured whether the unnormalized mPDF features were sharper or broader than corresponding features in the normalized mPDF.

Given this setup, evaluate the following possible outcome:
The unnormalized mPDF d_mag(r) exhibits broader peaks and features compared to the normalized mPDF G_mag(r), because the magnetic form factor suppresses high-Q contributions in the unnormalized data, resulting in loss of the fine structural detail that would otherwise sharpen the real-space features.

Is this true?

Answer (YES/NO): YES